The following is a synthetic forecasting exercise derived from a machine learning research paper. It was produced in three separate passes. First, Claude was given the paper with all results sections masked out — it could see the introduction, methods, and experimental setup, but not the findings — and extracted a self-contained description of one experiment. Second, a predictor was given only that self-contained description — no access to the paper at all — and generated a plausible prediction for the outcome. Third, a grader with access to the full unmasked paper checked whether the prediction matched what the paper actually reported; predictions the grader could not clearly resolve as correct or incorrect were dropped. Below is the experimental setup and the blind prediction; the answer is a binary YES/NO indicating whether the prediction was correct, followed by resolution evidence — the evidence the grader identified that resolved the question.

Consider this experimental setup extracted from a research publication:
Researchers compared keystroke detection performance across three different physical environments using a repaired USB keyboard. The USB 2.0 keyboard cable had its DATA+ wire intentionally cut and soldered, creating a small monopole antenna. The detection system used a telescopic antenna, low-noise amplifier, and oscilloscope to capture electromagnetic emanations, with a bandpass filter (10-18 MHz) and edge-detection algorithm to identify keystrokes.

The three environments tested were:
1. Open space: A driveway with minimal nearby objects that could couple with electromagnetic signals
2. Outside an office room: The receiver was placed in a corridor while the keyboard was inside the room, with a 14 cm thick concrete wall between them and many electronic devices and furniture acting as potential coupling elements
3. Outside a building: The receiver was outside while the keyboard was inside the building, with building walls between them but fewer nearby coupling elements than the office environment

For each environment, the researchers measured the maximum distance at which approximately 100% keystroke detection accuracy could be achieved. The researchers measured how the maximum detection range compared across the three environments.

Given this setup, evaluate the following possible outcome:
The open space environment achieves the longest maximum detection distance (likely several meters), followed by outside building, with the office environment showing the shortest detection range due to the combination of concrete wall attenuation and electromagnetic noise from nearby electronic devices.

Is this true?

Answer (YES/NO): NO